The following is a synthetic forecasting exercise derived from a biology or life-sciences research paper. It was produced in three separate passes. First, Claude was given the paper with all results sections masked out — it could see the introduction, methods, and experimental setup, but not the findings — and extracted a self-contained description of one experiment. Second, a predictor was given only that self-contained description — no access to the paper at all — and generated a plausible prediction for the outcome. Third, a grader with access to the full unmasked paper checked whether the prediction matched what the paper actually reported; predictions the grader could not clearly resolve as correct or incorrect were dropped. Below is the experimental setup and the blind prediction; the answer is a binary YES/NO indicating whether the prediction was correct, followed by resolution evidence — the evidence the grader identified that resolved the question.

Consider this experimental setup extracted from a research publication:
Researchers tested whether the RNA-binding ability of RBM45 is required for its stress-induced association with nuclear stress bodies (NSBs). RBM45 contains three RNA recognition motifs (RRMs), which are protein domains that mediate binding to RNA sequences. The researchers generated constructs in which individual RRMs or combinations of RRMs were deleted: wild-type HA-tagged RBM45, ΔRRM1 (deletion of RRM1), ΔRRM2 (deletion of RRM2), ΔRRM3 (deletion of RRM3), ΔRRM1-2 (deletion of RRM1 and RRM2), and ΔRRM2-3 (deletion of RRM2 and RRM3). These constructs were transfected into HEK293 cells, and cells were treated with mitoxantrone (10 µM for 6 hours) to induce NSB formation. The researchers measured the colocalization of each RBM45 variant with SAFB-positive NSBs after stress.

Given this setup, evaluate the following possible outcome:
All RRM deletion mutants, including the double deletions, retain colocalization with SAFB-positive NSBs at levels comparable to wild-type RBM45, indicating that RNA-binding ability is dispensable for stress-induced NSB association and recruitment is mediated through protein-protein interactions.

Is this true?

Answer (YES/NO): NO